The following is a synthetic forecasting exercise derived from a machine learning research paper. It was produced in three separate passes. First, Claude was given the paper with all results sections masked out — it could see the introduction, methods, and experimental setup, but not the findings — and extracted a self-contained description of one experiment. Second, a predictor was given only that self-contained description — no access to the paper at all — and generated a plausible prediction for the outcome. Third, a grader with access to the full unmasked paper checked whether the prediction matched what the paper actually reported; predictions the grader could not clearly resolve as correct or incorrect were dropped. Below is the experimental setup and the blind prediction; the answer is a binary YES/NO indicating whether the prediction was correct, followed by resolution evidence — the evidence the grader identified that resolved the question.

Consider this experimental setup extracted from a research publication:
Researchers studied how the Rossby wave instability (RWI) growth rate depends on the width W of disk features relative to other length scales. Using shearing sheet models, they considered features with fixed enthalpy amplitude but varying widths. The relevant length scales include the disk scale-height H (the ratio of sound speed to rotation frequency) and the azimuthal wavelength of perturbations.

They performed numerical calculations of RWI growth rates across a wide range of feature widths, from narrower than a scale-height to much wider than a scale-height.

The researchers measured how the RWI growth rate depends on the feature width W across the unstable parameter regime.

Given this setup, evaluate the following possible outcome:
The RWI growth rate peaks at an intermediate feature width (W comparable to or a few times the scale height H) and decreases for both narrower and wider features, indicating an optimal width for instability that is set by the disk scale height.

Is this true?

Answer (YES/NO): NO